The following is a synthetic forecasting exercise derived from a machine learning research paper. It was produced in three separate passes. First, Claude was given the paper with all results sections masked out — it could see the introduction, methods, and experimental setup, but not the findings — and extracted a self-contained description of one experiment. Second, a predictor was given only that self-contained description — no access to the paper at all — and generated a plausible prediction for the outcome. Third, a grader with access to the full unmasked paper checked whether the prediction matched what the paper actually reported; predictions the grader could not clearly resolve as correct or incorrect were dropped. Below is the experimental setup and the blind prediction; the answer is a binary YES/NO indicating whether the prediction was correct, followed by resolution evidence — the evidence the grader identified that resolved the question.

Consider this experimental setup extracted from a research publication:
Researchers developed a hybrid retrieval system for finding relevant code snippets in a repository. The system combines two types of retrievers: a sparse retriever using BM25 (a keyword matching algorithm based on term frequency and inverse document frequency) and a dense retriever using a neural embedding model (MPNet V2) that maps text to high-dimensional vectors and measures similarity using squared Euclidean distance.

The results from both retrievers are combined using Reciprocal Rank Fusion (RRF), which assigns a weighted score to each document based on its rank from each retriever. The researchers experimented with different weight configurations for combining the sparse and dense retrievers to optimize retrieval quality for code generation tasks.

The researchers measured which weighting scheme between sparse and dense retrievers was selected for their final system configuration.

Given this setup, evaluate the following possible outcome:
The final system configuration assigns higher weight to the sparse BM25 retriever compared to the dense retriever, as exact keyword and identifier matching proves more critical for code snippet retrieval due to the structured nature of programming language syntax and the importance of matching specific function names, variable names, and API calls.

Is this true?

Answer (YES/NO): NO